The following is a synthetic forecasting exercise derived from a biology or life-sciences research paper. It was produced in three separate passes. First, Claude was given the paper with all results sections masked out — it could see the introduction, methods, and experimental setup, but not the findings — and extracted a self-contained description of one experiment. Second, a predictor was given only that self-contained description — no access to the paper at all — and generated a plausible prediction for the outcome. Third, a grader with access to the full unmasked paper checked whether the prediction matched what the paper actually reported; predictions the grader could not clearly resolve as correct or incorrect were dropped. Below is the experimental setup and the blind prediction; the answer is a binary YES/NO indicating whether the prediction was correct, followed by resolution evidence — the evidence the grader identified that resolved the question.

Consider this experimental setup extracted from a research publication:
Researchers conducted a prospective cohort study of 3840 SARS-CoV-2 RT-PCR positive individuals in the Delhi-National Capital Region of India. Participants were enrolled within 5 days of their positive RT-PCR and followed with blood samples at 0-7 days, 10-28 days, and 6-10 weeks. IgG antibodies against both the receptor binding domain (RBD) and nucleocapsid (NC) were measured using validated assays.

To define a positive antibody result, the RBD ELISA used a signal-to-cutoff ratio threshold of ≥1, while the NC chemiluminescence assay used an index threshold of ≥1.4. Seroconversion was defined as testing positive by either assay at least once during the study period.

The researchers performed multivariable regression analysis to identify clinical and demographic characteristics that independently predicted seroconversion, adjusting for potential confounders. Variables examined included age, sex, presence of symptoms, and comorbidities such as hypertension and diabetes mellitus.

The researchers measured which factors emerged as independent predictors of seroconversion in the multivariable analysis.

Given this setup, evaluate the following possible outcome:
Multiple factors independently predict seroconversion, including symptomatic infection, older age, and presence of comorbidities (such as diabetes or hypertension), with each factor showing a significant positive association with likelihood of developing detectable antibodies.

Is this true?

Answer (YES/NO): NO